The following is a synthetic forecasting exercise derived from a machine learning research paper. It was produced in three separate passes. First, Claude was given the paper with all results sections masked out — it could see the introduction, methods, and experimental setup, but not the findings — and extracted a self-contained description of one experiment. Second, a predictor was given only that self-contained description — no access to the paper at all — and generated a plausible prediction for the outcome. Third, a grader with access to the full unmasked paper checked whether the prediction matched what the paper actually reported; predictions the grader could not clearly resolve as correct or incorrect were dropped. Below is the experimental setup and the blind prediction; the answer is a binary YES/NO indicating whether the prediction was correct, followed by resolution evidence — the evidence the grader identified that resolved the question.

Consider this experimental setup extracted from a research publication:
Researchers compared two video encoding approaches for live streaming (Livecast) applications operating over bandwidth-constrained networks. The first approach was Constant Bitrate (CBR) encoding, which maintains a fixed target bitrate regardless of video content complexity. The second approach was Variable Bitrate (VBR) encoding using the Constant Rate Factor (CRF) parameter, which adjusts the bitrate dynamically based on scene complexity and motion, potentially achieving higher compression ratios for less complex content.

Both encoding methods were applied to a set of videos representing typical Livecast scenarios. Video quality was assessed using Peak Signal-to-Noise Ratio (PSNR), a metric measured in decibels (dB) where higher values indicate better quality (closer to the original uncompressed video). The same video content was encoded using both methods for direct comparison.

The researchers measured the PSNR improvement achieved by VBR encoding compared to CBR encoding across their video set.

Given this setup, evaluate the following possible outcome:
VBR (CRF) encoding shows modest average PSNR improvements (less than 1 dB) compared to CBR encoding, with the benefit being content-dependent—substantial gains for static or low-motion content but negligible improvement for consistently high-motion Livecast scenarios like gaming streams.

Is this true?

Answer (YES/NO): NO